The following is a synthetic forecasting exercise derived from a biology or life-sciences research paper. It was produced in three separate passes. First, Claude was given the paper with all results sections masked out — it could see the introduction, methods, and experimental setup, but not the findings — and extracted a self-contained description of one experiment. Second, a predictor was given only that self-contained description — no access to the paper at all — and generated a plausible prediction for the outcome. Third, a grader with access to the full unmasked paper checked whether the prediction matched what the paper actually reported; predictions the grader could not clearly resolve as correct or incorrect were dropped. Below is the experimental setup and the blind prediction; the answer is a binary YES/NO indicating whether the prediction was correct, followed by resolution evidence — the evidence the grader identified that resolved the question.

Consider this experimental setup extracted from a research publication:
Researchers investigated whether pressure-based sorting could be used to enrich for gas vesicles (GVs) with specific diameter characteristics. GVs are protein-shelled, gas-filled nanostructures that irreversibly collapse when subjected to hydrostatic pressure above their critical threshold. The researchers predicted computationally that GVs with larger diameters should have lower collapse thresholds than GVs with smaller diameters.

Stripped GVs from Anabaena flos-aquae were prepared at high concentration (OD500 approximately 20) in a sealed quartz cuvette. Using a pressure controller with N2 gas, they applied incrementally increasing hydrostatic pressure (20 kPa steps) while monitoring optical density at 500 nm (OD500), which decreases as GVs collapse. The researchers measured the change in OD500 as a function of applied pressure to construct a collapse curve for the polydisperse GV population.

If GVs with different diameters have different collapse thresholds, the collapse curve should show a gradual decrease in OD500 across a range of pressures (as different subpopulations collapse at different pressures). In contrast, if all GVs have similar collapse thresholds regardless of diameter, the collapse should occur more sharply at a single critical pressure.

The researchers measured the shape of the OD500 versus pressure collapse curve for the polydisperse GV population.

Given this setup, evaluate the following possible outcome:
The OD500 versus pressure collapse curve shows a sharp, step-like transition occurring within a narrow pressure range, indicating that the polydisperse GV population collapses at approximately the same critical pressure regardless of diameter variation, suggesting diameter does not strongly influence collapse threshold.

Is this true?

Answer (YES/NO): NO